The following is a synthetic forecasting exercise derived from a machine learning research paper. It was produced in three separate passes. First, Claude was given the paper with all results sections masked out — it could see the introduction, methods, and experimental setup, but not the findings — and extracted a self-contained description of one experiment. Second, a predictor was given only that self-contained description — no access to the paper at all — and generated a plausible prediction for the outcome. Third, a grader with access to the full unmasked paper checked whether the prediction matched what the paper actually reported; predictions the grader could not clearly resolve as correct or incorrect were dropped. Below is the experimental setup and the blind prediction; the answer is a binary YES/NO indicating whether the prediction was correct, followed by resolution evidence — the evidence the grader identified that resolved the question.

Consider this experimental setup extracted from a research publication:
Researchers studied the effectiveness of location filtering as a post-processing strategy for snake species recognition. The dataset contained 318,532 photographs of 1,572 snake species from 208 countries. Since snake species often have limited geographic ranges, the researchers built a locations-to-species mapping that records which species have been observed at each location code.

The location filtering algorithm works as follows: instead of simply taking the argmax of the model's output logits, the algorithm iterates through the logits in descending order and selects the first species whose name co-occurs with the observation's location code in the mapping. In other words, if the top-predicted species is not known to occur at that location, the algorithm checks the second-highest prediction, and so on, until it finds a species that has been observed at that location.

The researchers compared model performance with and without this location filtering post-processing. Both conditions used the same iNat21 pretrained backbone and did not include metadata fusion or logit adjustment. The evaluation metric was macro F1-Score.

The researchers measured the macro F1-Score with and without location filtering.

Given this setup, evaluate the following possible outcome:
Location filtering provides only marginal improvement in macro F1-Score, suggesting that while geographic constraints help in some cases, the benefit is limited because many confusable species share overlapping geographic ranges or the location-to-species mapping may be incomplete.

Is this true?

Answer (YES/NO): NO